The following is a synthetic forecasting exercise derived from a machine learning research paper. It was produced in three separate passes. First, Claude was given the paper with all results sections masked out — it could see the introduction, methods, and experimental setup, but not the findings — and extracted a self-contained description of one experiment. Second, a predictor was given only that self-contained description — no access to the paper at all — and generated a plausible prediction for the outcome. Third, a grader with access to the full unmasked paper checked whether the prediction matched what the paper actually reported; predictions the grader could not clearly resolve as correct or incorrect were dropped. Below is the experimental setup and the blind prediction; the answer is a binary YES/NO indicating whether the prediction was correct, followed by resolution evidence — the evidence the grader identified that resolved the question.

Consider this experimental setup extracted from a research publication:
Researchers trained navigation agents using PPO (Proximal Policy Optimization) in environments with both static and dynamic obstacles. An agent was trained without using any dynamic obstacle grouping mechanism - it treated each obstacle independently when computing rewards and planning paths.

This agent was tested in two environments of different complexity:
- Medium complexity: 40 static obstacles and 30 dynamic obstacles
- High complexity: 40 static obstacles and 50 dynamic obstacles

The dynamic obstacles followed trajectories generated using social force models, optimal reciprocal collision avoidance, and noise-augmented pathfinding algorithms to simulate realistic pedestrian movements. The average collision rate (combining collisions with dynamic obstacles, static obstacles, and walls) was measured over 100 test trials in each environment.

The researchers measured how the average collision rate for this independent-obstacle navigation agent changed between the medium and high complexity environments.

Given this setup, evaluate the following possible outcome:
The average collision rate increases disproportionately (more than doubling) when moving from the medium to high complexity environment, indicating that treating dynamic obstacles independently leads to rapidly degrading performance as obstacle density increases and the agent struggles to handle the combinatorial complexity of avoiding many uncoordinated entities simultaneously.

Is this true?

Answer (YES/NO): NO